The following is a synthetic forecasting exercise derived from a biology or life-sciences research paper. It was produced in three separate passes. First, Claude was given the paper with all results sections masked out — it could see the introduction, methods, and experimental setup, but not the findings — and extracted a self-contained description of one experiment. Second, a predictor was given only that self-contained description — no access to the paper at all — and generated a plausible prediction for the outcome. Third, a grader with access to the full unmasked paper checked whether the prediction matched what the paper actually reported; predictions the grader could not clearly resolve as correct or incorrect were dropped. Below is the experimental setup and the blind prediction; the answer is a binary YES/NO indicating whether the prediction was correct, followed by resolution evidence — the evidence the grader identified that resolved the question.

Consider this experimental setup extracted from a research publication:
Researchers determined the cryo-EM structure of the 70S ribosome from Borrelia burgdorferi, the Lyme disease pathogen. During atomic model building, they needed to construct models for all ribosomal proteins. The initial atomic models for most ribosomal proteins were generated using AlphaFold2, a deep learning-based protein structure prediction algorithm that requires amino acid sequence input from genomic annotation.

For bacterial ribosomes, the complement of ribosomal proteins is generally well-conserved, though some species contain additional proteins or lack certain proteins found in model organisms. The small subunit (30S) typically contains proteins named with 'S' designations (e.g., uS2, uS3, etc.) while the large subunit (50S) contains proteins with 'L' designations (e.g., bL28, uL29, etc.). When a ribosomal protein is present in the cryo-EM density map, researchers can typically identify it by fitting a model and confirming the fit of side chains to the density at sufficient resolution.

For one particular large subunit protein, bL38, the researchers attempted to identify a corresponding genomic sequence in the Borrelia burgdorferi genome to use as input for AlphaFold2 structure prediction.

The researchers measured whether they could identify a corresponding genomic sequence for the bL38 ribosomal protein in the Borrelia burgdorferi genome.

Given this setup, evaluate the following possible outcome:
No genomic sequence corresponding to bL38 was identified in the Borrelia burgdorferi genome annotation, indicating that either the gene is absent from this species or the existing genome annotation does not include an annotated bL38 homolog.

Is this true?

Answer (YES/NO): YES